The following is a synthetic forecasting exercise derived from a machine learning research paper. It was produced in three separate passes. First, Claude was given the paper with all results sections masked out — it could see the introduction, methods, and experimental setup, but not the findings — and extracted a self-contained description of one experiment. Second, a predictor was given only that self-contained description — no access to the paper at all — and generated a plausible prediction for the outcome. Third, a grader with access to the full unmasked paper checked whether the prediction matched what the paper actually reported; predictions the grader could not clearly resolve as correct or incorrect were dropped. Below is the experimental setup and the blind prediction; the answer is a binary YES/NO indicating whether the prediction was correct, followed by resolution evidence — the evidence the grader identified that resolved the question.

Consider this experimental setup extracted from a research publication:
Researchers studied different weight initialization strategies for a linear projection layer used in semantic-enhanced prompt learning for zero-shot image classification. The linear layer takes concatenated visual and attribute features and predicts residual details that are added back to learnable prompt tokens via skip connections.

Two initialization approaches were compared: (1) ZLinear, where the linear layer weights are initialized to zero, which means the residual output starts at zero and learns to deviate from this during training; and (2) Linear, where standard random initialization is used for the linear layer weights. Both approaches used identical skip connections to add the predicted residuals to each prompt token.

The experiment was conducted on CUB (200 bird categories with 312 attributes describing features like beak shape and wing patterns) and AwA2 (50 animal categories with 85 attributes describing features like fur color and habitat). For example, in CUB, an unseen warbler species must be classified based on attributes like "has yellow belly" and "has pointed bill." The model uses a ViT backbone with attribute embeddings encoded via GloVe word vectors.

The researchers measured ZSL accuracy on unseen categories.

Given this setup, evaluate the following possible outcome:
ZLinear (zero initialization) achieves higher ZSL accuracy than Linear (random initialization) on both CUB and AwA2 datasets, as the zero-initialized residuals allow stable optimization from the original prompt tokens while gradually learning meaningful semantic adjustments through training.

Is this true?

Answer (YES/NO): YES